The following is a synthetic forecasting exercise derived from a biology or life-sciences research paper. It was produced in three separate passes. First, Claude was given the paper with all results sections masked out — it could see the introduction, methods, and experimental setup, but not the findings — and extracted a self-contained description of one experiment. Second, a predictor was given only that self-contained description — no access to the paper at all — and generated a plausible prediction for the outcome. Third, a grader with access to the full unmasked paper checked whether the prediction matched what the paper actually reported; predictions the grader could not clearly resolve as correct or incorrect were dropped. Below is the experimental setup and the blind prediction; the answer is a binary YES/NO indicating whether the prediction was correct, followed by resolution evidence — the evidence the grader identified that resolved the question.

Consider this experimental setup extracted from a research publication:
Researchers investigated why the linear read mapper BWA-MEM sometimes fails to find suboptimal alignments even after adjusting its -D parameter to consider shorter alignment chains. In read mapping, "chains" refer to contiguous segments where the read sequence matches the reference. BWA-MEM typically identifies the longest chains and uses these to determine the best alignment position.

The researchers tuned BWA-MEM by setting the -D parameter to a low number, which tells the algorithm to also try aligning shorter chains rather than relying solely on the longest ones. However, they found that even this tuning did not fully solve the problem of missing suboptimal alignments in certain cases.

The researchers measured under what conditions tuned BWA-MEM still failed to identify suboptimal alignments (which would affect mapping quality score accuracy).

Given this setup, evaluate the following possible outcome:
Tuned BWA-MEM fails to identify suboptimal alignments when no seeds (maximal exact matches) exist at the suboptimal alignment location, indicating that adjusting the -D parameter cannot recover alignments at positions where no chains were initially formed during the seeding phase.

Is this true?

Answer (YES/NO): NO